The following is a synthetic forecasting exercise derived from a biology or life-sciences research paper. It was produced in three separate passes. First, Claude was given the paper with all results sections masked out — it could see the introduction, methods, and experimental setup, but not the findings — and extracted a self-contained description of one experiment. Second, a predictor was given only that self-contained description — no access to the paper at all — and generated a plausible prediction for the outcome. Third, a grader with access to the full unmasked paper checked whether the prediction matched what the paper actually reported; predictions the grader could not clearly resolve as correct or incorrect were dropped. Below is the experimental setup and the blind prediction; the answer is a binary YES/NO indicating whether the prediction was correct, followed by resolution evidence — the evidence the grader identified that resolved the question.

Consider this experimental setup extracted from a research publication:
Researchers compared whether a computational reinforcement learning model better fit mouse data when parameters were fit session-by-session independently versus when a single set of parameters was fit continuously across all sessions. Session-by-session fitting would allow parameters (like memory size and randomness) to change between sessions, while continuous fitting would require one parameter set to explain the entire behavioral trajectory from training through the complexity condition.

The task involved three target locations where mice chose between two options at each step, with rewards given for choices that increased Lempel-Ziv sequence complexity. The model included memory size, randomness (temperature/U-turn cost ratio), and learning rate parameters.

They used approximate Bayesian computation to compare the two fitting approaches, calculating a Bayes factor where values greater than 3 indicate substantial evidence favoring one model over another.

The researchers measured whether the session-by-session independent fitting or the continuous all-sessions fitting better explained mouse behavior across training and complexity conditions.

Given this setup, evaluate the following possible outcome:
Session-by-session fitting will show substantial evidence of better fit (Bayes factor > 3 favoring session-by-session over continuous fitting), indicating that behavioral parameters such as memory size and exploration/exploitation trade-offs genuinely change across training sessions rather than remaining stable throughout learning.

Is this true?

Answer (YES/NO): YES